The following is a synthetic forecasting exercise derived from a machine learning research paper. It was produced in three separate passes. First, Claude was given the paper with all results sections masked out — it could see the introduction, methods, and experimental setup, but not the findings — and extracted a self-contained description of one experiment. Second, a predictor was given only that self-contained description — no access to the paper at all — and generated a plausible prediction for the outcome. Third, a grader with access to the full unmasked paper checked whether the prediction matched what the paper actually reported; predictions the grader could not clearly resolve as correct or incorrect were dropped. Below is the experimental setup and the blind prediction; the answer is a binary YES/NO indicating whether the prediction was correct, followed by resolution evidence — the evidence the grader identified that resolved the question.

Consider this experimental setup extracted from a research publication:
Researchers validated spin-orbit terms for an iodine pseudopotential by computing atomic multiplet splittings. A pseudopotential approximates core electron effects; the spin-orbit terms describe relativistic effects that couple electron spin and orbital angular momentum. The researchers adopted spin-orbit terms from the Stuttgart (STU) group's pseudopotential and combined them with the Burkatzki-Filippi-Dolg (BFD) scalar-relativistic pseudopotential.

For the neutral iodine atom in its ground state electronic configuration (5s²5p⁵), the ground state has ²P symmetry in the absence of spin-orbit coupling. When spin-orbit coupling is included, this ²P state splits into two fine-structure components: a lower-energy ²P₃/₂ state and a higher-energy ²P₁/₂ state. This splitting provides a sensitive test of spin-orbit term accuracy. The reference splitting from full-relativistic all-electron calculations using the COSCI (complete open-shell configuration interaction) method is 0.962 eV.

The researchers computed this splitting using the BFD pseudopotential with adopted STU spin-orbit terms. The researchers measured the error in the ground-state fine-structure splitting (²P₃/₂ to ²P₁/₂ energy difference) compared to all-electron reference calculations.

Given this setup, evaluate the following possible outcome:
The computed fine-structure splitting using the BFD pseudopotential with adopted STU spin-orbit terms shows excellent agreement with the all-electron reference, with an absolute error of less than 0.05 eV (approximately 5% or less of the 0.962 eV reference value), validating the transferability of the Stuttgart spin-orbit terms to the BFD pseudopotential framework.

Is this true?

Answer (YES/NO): YES